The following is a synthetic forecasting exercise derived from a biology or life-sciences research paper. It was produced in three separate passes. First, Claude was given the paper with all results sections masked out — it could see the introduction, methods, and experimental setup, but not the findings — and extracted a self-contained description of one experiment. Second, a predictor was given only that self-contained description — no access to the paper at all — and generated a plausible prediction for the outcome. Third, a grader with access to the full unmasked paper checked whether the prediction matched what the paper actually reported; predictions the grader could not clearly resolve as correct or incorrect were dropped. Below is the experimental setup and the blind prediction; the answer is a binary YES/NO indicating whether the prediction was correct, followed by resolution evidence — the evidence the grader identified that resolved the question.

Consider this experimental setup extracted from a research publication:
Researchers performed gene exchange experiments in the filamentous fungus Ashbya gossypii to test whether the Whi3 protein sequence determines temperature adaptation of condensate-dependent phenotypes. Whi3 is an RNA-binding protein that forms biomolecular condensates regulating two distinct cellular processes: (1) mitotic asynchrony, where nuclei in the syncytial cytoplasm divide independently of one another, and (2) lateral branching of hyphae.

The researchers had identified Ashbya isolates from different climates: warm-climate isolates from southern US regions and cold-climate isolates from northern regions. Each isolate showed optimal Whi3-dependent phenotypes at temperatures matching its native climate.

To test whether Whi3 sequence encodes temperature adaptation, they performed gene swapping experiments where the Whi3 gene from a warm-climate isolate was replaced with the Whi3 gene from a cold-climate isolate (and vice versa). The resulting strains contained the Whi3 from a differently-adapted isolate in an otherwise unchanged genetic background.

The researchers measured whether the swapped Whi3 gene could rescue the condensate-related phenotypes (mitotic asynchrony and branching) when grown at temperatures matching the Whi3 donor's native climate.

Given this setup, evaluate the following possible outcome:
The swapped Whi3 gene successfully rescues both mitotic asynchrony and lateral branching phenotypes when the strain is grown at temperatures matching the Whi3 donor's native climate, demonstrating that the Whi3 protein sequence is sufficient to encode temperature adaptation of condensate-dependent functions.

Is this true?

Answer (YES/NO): NO